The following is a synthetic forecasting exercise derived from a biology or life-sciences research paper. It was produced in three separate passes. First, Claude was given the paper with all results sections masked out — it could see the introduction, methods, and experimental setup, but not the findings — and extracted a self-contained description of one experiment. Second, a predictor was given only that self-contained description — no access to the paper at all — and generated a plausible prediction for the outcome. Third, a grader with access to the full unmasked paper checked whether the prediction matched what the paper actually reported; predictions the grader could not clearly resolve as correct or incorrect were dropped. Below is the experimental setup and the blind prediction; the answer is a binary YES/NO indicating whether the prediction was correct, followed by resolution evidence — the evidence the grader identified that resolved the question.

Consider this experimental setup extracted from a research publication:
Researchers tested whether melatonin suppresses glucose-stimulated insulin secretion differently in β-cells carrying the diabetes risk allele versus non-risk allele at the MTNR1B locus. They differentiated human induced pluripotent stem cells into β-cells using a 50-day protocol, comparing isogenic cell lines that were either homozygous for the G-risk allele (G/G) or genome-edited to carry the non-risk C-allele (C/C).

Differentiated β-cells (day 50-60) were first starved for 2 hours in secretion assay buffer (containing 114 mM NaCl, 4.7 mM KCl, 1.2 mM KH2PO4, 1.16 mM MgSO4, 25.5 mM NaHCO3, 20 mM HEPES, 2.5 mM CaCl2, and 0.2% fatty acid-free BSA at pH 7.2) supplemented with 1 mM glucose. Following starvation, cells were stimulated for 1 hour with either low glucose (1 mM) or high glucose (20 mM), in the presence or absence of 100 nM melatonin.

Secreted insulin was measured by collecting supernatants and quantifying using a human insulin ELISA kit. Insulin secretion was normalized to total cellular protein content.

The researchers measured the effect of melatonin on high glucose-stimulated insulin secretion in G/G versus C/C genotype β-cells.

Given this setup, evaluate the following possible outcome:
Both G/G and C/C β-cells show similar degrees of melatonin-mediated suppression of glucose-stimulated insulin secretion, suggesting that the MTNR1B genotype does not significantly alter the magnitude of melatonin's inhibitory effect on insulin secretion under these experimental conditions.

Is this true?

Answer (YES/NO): NO